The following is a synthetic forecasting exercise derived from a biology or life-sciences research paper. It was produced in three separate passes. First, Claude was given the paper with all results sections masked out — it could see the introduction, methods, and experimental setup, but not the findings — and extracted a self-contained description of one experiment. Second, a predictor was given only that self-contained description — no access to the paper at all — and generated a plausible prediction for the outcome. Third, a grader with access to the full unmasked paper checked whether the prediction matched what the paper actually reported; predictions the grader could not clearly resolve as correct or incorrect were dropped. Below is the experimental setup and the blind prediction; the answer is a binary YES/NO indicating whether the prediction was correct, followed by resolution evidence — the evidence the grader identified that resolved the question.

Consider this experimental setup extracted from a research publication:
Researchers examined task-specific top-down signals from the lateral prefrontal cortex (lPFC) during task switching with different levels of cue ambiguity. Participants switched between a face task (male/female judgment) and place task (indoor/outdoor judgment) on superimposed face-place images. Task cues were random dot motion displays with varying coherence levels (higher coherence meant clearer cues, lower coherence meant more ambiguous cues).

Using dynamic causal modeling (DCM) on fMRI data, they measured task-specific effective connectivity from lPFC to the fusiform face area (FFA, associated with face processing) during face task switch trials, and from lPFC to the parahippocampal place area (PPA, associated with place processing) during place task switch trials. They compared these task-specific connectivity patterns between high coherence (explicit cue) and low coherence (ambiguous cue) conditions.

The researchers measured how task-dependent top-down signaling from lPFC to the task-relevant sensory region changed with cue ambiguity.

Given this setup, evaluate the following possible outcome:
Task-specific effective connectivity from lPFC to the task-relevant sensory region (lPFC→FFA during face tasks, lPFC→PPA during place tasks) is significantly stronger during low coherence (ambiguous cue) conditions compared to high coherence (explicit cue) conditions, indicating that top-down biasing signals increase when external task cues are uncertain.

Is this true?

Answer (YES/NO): YES